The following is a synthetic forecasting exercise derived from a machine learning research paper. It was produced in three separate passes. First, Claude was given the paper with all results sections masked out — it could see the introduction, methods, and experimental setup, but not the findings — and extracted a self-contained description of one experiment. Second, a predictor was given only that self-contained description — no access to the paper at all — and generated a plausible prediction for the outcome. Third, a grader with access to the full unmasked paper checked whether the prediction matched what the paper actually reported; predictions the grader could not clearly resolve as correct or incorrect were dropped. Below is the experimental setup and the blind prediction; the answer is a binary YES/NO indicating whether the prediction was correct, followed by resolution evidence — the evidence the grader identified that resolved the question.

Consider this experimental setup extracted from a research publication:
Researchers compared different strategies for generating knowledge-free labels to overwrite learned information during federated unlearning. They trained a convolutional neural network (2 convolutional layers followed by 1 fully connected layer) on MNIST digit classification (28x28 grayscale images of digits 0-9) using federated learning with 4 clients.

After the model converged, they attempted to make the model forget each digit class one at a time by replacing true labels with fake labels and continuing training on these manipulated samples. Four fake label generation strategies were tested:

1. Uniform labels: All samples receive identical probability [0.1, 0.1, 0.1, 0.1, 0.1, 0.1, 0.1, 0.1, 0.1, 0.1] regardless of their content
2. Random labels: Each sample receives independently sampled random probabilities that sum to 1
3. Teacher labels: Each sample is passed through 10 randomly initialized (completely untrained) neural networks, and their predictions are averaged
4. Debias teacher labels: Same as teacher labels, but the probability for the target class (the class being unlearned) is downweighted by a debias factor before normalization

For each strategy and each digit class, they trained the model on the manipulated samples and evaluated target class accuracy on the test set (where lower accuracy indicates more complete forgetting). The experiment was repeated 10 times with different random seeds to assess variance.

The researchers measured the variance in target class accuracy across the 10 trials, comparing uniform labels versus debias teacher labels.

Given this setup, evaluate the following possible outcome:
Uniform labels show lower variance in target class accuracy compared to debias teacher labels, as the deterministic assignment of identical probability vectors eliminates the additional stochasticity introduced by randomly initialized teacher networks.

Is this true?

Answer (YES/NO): NO